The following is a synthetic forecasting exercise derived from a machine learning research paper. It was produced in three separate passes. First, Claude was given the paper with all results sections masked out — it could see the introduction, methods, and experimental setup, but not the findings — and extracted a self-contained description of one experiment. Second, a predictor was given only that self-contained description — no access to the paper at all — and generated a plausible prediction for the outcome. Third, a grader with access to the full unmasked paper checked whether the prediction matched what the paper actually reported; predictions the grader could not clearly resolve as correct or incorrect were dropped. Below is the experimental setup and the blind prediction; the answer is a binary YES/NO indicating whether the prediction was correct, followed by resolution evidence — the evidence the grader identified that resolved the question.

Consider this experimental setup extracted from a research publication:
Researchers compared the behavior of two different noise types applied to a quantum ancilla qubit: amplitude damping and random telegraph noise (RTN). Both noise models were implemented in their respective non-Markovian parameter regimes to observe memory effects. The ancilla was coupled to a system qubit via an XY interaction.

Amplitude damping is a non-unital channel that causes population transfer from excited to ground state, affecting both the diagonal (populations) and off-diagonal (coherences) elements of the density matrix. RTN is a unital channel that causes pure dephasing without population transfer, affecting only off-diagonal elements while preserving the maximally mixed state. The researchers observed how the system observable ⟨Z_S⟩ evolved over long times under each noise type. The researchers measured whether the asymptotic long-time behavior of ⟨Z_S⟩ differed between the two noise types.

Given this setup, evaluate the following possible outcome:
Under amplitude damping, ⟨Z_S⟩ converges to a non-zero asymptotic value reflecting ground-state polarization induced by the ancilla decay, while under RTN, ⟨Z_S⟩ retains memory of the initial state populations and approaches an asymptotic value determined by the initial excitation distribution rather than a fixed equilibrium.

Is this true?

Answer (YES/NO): NO